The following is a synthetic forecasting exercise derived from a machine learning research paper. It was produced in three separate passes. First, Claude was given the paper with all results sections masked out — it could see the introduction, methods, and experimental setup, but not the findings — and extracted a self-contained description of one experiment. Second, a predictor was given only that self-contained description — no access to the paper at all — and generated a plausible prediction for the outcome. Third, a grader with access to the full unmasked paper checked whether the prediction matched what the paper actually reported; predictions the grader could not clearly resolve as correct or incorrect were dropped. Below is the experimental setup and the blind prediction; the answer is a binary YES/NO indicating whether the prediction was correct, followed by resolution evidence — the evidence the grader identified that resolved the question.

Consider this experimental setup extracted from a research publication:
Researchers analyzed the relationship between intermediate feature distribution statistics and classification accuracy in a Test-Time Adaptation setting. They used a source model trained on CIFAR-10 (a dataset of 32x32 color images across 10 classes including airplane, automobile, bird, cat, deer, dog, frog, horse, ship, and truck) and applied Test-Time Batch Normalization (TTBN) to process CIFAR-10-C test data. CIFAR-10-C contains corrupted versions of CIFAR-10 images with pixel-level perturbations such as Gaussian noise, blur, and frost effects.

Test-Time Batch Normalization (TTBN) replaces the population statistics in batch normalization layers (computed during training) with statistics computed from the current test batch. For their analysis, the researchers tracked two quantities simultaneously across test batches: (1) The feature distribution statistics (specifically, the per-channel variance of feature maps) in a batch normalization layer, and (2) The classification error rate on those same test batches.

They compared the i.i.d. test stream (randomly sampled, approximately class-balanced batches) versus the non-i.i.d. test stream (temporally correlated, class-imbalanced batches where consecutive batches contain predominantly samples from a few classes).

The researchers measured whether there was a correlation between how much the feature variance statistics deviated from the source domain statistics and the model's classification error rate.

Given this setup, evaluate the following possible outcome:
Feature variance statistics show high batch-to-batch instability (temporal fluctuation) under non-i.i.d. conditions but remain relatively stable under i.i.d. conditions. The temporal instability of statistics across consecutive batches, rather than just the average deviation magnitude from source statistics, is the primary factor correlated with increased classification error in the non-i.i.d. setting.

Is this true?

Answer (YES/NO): NO